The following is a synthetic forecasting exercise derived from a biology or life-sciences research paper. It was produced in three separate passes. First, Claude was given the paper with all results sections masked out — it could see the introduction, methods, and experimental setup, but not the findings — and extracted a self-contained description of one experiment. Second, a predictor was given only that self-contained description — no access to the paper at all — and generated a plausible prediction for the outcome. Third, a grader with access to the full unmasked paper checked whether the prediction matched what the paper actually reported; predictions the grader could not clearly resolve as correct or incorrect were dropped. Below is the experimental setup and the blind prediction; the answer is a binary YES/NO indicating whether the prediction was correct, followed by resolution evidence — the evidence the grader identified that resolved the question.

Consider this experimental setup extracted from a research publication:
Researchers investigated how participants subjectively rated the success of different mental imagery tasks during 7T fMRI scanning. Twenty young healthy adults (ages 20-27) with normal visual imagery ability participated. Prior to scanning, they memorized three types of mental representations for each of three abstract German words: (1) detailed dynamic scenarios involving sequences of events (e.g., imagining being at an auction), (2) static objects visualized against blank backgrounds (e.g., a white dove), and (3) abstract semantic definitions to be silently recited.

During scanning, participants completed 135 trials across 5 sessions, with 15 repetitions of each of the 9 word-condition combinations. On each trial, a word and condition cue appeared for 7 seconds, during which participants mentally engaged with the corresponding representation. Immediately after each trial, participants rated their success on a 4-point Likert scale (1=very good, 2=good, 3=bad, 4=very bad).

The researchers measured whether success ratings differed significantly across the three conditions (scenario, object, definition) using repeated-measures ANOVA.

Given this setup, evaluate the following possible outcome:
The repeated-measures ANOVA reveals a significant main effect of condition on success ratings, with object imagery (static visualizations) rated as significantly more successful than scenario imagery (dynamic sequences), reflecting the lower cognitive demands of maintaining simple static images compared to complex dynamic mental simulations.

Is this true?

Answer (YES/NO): NO